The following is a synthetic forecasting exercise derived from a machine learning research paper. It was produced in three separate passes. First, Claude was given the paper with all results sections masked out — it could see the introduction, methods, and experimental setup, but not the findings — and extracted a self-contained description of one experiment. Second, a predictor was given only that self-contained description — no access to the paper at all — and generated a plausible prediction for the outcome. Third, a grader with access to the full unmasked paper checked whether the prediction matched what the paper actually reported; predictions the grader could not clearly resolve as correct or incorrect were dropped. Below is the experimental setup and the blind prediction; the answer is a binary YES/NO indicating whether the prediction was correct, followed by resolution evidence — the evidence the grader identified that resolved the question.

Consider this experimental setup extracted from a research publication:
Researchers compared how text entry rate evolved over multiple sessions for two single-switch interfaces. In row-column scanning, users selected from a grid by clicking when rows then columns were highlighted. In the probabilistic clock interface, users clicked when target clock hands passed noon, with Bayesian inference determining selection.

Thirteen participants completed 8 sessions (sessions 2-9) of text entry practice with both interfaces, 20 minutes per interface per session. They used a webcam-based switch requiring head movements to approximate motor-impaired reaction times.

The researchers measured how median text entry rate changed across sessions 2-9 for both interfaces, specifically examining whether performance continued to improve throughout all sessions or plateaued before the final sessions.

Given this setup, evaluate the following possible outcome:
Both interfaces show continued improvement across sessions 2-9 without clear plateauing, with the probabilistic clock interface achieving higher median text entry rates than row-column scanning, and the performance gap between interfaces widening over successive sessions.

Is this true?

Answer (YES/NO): NO